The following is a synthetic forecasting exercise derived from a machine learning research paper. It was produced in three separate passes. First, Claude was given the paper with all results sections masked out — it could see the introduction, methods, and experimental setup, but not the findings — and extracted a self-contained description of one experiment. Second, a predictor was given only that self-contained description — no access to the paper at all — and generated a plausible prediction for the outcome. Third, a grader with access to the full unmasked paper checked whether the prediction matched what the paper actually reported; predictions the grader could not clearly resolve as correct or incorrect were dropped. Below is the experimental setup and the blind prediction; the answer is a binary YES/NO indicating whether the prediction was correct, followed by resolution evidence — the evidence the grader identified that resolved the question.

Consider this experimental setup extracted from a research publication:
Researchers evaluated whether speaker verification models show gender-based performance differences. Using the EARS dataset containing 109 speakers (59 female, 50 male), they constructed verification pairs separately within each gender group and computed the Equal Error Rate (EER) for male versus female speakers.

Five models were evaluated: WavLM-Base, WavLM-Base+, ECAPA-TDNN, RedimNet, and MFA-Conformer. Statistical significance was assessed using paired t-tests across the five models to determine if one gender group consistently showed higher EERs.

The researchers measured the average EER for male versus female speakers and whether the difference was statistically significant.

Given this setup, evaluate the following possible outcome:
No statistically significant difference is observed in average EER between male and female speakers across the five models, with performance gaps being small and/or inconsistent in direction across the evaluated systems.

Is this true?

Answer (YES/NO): YES